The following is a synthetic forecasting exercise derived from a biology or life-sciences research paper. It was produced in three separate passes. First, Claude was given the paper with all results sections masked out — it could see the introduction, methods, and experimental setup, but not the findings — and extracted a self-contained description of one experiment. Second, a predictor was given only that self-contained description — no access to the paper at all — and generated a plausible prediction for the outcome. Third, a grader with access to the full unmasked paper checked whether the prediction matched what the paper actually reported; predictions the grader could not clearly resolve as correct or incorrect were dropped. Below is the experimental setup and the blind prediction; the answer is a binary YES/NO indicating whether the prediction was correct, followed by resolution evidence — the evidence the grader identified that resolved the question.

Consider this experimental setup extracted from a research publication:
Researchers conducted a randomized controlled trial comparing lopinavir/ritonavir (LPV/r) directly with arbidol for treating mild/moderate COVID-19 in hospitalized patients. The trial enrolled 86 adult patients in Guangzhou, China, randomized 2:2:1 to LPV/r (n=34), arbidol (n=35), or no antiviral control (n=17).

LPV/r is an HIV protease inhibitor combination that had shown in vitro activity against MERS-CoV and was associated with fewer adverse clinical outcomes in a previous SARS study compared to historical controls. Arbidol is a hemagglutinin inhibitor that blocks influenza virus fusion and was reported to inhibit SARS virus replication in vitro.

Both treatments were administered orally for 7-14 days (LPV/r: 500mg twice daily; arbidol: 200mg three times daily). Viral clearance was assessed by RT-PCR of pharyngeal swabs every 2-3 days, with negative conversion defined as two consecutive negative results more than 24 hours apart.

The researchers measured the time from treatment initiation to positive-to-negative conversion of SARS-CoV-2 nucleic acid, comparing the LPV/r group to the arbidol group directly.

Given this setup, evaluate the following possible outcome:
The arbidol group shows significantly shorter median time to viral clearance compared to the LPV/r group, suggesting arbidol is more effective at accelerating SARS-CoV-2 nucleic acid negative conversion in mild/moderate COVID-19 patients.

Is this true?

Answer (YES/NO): NO